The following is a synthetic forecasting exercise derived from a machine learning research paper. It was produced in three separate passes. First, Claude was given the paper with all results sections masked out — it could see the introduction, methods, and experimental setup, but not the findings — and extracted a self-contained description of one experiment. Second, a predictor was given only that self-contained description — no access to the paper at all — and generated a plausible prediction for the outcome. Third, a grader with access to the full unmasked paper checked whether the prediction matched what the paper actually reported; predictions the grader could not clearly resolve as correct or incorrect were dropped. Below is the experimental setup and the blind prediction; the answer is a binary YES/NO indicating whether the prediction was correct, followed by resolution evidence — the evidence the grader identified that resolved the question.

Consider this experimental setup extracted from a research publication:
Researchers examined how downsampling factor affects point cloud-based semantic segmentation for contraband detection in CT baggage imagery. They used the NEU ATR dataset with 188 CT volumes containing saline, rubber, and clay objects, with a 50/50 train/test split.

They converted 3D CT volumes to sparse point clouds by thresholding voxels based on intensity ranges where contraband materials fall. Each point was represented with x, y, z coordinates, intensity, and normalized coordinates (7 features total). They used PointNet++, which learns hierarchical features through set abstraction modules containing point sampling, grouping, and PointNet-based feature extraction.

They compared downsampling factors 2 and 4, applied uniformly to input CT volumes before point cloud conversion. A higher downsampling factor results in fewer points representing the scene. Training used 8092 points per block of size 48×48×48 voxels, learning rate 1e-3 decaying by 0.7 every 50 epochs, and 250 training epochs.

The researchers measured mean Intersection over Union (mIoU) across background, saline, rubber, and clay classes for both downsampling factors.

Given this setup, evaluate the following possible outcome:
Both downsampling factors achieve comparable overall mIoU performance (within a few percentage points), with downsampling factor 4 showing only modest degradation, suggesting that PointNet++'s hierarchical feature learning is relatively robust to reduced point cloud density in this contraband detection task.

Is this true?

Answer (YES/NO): YES